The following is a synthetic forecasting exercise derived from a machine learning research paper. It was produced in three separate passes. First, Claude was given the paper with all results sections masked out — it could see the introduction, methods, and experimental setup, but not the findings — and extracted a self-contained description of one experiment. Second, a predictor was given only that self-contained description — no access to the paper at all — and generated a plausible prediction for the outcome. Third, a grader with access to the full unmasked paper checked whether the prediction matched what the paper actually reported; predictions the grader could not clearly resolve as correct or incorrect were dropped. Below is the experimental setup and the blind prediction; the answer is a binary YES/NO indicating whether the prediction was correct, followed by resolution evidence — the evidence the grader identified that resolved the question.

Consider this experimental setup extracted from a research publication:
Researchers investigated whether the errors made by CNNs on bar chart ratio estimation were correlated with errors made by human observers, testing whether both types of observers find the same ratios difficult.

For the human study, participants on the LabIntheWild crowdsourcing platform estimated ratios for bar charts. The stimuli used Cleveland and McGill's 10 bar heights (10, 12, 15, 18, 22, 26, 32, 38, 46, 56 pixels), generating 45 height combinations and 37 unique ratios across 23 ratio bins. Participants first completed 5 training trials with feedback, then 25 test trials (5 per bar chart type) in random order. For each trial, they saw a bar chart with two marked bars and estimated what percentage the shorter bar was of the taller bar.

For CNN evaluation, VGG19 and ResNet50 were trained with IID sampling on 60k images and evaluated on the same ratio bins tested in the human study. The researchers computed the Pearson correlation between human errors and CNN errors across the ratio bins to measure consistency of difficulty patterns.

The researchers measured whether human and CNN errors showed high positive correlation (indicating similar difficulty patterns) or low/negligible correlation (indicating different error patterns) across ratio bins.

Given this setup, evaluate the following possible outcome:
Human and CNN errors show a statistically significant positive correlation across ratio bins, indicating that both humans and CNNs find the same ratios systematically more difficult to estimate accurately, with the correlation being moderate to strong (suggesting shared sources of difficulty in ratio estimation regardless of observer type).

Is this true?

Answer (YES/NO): NO